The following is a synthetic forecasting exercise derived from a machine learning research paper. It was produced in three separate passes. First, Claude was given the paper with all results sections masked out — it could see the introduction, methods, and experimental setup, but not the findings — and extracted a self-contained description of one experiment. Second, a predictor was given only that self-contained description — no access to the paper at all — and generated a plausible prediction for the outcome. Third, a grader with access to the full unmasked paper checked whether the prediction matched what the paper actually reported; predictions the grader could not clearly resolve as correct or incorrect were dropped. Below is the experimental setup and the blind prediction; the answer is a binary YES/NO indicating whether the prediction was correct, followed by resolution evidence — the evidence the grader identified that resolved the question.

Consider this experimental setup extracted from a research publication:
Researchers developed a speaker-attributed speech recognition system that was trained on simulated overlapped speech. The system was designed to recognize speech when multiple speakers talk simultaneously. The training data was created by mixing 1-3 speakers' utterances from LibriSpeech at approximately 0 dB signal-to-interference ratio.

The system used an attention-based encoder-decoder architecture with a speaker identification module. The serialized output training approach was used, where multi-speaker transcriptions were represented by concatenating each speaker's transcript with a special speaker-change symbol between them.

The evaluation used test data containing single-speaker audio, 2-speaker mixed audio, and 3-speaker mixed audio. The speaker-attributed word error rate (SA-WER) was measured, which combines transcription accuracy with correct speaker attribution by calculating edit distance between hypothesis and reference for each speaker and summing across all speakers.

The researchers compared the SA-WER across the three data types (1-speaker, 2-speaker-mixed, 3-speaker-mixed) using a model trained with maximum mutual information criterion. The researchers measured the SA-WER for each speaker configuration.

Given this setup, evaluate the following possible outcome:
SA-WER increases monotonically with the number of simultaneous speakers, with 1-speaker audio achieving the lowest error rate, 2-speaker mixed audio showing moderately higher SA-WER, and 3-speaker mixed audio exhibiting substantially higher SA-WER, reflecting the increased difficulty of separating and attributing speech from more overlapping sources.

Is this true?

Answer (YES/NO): YES